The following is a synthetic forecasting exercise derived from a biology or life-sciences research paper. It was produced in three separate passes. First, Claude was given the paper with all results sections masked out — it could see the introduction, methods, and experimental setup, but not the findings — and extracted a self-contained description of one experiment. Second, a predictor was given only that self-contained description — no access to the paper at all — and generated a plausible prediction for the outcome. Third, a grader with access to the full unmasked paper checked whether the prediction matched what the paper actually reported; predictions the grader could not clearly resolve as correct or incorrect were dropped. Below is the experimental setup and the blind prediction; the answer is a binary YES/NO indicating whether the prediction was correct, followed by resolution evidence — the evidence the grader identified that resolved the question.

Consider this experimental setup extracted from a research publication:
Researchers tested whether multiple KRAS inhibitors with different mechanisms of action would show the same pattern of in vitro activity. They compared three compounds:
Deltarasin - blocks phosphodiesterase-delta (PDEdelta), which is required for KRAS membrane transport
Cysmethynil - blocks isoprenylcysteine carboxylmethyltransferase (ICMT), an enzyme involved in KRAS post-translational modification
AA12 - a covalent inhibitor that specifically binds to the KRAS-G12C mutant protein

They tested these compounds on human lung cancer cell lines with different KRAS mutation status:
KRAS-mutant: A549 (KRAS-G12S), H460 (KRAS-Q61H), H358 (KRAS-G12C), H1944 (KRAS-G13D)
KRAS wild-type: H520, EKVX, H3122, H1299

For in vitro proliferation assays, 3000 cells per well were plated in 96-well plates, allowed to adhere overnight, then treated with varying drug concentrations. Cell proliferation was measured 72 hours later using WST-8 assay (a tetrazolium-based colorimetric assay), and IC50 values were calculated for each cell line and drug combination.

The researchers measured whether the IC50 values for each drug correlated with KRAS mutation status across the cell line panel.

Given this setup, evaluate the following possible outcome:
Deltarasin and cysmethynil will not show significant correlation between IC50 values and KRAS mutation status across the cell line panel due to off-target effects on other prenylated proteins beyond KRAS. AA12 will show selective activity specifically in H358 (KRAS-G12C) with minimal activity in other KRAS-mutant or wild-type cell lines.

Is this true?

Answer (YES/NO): NO